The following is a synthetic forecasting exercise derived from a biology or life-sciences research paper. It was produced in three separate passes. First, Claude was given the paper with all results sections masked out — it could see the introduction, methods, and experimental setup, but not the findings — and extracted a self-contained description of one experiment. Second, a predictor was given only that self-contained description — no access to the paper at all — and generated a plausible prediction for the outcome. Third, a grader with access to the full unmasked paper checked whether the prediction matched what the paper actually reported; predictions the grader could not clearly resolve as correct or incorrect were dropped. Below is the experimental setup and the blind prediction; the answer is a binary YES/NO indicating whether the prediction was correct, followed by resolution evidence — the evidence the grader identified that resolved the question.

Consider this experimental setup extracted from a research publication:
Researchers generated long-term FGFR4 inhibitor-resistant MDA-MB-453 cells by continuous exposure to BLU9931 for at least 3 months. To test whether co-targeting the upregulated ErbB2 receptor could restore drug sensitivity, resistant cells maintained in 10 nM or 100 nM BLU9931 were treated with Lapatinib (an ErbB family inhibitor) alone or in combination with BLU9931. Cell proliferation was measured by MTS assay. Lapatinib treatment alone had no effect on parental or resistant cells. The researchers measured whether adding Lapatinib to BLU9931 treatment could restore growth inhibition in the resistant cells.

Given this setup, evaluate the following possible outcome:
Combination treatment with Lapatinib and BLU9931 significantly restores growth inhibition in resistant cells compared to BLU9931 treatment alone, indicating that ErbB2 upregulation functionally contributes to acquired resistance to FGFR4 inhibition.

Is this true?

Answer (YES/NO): YES